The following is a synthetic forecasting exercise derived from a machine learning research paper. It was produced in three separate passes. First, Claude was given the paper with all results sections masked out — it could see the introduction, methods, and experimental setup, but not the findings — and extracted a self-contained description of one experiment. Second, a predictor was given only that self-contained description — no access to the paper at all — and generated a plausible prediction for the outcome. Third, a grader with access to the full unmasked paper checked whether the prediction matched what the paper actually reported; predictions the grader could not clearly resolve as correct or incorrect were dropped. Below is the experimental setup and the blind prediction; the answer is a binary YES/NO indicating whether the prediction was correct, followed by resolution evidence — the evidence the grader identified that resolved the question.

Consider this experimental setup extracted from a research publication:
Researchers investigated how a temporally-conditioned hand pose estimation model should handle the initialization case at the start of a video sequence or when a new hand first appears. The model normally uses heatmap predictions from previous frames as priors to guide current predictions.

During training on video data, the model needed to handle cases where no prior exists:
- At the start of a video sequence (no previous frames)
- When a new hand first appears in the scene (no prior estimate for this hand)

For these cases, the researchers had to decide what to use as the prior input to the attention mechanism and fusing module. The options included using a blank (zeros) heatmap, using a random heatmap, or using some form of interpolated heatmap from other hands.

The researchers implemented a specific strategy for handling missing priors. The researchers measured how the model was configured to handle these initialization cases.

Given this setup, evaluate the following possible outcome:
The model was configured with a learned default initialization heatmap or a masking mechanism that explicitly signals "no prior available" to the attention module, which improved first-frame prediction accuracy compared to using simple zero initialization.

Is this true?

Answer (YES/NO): NO